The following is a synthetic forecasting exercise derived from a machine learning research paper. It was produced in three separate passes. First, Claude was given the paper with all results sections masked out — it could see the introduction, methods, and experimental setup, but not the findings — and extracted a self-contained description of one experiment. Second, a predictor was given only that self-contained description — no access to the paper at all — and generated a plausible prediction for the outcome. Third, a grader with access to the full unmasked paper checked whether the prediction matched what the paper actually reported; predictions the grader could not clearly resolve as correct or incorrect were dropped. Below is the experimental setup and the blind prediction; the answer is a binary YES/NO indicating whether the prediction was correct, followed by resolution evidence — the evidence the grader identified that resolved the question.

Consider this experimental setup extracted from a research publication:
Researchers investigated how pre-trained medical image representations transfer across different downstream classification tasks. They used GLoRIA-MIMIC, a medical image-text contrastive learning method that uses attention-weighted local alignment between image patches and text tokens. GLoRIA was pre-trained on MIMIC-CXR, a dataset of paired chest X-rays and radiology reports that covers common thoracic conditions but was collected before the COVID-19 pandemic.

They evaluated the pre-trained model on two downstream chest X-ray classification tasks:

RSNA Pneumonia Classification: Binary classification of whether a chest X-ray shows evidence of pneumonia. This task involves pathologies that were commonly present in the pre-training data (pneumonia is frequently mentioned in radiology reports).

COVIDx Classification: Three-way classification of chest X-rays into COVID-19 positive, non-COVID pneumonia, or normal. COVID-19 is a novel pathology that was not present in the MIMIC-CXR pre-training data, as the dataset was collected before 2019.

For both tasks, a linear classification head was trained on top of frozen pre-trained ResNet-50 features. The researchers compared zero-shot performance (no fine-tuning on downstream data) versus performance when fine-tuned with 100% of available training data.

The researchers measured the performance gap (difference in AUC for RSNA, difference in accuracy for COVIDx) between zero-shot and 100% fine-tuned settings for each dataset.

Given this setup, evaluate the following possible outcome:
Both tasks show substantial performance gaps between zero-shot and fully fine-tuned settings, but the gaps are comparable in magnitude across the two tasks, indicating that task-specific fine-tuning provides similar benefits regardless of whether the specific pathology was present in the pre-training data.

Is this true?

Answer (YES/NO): NO